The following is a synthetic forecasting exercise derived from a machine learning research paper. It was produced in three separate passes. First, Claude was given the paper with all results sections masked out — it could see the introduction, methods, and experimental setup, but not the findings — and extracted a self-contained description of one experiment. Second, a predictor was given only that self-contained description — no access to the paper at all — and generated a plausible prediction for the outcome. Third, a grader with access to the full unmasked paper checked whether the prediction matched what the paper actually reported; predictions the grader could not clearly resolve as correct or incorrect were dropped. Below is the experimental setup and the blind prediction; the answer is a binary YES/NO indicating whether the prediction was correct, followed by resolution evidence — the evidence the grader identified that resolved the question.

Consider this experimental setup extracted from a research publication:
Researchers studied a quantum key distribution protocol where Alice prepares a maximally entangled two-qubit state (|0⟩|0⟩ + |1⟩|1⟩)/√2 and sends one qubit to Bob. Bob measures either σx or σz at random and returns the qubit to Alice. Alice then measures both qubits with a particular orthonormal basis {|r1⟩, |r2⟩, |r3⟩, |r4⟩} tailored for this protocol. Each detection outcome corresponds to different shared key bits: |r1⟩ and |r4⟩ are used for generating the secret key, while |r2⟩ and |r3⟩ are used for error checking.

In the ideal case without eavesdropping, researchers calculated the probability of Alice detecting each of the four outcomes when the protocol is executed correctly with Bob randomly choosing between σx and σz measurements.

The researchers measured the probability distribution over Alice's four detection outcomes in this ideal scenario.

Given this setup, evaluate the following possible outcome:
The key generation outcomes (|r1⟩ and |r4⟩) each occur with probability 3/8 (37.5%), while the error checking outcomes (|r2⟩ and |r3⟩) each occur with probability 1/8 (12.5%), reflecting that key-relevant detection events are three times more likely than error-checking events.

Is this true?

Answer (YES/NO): NO